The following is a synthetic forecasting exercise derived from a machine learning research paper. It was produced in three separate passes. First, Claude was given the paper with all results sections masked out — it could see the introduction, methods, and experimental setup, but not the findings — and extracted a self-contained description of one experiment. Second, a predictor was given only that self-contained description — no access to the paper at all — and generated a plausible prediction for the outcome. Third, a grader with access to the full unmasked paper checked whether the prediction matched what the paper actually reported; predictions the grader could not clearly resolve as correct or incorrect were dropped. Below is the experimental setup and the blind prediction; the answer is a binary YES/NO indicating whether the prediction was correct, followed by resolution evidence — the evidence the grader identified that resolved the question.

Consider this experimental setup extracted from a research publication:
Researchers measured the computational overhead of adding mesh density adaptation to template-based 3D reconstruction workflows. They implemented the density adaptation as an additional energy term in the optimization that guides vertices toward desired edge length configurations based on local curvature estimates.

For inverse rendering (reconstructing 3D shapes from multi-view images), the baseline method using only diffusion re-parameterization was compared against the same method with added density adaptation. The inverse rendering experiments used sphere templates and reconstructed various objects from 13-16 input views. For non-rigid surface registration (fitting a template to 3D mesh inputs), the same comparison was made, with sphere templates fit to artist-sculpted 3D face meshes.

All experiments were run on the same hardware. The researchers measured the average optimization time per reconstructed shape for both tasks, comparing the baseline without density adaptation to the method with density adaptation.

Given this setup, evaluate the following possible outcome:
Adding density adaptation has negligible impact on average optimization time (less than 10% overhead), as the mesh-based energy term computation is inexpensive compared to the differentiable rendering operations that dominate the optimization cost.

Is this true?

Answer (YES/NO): NO